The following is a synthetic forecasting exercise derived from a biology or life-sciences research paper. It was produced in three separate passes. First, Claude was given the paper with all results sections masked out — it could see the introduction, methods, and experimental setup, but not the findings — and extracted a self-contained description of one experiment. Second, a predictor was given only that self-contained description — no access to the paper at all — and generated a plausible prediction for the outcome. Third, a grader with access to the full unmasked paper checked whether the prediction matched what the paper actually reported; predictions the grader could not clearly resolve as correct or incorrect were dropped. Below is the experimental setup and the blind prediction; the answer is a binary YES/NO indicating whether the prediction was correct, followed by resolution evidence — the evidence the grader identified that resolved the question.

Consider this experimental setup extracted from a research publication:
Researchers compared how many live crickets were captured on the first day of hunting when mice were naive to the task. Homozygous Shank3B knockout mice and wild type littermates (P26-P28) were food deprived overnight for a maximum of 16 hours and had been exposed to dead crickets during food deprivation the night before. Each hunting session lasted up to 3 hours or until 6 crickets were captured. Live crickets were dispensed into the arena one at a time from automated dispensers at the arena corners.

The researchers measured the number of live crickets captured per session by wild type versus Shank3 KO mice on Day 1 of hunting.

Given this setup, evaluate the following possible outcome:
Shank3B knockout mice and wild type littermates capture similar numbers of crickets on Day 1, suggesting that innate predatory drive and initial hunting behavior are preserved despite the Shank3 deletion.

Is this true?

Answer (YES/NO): NO